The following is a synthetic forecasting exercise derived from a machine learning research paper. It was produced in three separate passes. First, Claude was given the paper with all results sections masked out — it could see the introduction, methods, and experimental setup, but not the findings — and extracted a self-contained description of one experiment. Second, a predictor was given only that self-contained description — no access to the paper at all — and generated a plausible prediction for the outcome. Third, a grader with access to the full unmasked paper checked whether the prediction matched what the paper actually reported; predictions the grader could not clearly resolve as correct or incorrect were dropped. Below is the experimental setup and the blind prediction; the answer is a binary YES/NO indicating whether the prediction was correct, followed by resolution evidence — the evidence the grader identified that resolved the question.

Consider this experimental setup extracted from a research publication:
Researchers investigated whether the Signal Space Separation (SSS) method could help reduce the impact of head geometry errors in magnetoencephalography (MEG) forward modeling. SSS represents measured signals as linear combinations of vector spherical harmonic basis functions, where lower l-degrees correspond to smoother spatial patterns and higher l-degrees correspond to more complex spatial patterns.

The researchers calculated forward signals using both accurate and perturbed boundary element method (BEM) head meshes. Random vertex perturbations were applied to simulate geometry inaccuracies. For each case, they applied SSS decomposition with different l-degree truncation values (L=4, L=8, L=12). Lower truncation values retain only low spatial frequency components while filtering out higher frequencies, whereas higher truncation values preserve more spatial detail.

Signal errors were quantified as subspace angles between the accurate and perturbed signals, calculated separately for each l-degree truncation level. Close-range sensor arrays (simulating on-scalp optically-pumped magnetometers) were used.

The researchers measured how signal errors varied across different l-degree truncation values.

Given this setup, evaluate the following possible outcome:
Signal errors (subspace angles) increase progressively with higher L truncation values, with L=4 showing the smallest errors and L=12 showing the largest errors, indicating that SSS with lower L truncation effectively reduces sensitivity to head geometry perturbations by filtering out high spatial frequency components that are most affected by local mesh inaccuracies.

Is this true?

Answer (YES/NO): YES